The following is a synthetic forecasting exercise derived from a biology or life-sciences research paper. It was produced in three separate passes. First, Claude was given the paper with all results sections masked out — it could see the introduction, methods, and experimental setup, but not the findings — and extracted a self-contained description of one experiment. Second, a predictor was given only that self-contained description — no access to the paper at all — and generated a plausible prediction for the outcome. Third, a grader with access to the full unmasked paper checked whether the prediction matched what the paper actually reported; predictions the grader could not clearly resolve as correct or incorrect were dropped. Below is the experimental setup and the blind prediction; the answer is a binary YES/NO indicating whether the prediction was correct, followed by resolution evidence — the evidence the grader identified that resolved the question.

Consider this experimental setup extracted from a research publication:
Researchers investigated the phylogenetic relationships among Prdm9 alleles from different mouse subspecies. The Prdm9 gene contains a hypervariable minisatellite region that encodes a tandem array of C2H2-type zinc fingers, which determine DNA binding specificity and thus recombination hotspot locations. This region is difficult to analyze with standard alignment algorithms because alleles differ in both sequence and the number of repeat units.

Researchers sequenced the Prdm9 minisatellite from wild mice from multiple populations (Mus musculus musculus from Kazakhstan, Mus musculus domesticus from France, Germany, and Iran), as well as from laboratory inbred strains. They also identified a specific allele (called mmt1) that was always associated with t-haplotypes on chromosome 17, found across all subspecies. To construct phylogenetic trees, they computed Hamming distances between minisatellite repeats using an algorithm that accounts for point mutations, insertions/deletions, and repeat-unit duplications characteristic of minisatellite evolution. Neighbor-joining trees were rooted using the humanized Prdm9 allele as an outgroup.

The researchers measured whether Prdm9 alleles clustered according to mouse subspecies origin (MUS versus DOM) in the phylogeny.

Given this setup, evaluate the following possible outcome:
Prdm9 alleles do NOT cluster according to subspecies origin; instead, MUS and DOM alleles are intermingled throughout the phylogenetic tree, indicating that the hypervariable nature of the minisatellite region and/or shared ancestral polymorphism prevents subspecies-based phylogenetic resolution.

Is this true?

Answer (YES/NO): NO